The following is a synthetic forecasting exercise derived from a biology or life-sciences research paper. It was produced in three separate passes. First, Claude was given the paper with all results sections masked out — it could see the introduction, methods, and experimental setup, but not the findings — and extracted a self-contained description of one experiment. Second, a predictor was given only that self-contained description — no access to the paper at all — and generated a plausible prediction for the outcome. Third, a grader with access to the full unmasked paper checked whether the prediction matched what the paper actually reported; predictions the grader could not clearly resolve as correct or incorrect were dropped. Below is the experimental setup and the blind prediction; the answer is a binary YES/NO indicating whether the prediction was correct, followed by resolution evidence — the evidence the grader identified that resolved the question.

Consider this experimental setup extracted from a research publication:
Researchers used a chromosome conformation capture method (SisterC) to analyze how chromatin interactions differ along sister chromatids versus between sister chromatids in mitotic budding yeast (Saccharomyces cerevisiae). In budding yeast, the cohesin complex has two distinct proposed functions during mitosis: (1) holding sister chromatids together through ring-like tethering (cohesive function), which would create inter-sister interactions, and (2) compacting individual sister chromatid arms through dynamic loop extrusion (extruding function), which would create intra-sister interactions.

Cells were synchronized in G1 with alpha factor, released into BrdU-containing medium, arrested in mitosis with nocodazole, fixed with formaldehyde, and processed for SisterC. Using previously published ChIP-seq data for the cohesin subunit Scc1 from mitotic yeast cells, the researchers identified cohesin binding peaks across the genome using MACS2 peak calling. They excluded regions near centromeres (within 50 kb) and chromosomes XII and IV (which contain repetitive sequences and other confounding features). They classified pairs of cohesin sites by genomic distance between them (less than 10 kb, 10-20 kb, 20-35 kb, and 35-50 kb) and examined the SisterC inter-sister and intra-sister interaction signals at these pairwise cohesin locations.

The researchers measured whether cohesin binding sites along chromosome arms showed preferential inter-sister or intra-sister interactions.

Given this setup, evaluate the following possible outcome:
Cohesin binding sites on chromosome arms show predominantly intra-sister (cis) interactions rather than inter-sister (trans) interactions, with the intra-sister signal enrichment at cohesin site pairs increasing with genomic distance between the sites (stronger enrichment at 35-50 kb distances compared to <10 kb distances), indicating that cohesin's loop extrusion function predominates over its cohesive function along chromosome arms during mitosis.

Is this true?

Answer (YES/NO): NO